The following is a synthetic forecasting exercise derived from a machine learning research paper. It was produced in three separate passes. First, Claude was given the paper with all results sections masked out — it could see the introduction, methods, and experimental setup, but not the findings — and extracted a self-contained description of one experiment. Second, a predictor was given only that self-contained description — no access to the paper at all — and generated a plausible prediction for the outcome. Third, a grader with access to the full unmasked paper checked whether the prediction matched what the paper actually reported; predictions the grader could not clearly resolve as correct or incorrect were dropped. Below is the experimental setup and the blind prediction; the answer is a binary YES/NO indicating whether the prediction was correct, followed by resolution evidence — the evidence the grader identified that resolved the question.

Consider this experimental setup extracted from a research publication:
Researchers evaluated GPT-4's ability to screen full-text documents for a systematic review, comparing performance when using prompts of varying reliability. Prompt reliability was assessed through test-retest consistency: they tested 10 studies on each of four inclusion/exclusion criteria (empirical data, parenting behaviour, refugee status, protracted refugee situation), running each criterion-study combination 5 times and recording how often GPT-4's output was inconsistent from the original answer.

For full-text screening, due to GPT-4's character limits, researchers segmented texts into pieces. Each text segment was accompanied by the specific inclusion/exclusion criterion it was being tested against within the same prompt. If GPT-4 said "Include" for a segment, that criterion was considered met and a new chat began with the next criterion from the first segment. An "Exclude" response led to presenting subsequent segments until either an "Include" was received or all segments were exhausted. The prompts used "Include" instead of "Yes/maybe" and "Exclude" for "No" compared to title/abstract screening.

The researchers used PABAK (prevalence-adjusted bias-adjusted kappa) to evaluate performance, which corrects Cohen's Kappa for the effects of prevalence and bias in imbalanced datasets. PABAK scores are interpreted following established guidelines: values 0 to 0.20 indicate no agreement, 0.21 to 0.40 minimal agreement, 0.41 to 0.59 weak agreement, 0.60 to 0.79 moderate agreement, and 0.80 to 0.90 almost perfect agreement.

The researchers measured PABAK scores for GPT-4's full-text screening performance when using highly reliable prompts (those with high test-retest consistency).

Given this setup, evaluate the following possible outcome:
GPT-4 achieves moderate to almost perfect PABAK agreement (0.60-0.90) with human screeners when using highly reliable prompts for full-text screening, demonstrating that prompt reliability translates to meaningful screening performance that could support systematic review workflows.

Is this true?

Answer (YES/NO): YES